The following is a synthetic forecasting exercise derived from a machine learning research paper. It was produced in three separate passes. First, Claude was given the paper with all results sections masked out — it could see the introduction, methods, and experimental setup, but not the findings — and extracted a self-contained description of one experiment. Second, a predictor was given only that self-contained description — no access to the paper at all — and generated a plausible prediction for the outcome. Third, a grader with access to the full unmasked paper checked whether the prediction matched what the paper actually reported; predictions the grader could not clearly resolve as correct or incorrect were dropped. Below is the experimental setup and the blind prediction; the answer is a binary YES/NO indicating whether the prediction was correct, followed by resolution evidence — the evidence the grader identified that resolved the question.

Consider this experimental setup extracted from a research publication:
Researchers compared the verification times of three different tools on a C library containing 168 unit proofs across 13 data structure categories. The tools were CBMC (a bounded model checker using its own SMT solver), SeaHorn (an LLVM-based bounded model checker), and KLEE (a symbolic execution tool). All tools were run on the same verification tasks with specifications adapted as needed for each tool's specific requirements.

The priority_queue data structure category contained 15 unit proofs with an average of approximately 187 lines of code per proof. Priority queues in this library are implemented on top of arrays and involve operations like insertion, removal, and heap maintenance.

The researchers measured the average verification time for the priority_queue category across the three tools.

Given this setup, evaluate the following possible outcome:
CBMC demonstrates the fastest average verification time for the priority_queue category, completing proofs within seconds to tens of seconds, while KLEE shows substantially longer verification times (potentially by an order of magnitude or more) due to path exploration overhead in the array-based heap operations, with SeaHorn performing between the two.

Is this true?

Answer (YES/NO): NO